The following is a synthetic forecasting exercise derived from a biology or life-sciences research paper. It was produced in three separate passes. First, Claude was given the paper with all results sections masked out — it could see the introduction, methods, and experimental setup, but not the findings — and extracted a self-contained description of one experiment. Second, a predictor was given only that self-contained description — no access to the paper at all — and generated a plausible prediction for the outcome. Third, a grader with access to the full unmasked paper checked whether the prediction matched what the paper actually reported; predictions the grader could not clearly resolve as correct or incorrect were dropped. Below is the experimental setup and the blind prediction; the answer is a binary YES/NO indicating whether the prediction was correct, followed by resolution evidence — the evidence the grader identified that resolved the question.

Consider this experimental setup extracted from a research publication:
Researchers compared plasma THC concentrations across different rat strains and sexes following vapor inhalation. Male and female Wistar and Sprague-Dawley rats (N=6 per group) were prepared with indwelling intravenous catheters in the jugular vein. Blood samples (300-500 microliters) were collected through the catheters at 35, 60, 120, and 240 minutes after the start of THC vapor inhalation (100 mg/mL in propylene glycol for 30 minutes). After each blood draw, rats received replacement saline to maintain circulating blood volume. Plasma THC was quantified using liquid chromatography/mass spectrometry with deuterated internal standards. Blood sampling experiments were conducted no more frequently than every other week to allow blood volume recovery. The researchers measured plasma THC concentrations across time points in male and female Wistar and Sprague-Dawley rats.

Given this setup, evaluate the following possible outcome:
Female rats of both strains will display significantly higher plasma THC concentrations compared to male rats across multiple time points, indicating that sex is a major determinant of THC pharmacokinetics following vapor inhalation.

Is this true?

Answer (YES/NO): NO